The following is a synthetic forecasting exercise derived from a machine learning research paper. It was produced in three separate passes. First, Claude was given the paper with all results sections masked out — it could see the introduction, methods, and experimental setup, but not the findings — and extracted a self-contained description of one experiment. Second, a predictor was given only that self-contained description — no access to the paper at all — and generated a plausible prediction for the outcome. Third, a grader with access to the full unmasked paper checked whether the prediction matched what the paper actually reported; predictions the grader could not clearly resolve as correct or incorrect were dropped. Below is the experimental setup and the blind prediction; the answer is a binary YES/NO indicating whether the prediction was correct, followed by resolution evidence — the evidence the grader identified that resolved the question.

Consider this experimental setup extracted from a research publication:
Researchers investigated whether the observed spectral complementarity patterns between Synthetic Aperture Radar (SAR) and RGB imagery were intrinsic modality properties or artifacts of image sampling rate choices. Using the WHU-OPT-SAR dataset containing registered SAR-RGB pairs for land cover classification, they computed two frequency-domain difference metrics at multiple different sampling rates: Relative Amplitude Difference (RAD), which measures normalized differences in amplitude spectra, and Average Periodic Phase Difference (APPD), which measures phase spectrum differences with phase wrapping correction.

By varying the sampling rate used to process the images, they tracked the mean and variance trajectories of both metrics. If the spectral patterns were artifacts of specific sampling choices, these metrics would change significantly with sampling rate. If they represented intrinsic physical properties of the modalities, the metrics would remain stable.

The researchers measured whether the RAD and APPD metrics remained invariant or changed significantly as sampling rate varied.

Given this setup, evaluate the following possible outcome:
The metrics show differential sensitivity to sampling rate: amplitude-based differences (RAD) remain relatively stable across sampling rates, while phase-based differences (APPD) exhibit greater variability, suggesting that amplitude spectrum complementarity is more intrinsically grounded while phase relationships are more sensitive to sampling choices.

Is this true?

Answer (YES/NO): NO